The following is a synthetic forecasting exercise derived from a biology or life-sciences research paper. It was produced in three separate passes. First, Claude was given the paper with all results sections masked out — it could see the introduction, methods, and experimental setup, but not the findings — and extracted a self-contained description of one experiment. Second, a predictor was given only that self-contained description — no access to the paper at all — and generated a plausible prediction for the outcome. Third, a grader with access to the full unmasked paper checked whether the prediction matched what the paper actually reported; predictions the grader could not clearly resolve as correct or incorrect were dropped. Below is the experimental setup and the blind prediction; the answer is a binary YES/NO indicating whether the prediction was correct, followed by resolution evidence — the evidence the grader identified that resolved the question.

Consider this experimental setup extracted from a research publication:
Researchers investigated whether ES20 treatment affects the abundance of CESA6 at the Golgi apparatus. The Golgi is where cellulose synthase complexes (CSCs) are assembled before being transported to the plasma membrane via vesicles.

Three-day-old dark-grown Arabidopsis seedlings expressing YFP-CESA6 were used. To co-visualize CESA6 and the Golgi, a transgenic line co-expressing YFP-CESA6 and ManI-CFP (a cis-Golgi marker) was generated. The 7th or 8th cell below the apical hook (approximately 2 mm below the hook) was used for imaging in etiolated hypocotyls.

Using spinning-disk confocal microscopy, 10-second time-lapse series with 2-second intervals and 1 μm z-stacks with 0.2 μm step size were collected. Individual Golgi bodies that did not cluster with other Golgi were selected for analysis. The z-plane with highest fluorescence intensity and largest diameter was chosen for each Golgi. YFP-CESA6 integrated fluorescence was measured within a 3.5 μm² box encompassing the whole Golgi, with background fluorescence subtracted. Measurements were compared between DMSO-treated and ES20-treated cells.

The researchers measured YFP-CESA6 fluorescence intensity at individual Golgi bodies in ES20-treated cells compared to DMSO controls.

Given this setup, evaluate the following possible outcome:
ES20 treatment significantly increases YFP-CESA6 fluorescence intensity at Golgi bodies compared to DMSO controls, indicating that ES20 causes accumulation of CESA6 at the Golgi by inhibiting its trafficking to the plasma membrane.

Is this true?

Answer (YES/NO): YES